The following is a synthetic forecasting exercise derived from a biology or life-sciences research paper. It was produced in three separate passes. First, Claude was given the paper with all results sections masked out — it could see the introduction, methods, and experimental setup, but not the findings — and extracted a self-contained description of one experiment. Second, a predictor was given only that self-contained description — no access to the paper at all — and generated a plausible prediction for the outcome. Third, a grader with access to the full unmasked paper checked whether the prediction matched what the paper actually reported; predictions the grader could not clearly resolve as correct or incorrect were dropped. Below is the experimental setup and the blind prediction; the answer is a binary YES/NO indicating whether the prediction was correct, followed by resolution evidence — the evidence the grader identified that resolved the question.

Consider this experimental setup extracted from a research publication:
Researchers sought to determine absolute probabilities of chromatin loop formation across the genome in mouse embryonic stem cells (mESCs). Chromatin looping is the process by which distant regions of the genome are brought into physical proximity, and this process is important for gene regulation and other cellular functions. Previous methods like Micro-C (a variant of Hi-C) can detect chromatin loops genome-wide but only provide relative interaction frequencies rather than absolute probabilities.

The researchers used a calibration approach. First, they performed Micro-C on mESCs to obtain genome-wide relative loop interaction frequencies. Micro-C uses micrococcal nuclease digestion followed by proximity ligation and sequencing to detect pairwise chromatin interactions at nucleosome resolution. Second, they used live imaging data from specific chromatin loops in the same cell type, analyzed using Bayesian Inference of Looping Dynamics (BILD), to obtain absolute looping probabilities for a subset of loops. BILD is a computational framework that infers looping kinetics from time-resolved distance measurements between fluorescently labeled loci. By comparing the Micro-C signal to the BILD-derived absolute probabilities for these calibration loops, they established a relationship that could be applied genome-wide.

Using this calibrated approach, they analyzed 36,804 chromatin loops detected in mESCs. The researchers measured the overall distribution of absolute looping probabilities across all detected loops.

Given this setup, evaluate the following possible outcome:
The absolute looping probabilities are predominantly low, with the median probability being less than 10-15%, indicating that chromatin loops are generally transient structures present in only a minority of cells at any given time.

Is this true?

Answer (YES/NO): YES